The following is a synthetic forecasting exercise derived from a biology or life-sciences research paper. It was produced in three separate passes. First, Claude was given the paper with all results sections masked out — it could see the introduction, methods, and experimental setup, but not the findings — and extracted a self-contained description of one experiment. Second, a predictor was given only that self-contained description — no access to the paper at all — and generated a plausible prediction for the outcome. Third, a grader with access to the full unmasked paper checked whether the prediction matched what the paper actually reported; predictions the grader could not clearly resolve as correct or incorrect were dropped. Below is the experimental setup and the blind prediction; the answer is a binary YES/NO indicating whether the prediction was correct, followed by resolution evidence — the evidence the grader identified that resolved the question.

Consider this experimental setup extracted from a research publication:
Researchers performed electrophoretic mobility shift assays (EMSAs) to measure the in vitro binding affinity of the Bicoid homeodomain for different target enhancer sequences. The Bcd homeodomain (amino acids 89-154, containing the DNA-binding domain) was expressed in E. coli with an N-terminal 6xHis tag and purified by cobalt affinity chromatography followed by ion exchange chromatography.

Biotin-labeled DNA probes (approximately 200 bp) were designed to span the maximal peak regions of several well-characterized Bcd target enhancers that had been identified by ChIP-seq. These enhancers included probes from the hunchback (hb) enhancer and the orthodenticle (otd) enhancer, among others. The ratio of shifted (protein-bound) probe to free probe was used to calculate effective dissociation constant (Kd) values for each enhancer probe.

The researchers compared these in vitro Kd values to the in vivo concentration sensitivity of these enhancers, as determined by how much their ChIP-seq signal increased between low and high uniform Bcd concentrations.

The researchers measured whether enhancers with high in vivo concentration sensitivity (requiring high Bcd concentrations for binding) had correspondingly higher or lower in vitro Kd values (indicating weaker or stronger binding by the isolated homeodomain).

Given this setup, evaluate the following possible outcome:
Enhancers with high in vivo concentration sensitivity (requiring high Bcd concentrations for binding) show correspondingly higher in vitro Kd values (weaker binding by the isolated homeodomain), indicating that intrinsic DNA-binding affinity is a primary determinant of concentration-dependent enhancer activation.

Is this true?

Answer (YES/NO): NO